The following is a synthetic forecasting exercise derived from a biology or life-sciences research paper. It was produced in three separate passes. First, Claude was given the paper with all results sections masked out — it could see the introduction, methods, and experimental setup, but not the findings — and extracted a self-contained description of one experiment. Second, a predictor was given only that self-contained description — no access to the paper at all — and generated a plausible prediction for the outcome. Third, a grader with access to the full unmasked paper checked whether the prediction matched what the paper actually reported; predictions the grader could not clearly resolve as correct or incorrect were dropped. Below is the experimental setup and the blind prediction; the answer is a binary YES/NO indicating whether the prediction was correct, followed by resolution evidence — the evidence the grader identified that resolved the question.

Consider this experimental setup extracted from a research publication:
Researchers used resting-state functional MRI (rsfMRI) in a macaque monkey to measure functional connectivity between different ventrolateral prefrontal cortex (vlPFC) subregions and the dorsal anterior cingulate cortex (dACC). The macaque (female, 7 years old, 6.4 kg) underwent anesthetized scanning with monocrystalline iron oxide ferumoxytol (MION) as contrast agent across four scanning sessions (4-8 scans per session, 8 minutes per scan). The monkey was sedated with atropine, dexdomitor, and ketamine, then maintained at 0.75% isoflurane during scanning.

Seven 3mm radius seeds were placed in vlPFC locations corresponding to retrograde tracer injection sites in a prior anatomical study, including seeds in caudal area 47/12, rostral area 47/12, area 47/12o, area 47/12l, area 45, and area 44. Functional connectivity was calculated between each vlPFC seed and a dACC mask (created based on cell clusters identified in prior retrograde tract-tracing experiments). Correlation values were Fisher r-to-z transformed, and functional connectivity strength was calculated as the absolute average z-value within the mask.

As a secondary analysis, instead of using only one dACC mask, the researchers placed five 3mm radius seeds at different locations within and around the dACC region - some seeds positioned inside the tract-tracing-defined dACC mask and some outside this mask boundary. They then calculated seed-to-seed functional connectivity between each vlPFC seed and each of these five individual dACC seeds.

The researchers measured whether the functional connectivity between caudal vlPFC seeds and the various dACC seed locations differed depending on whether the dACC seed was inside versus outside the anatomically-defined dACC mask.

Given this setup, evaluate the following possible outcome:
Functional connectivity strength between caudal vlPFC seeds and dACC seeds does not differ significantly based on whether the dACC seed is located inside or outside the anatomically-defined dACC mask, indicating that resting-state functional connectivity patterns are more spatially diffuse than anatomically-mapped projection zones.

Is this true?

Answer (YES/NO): NO